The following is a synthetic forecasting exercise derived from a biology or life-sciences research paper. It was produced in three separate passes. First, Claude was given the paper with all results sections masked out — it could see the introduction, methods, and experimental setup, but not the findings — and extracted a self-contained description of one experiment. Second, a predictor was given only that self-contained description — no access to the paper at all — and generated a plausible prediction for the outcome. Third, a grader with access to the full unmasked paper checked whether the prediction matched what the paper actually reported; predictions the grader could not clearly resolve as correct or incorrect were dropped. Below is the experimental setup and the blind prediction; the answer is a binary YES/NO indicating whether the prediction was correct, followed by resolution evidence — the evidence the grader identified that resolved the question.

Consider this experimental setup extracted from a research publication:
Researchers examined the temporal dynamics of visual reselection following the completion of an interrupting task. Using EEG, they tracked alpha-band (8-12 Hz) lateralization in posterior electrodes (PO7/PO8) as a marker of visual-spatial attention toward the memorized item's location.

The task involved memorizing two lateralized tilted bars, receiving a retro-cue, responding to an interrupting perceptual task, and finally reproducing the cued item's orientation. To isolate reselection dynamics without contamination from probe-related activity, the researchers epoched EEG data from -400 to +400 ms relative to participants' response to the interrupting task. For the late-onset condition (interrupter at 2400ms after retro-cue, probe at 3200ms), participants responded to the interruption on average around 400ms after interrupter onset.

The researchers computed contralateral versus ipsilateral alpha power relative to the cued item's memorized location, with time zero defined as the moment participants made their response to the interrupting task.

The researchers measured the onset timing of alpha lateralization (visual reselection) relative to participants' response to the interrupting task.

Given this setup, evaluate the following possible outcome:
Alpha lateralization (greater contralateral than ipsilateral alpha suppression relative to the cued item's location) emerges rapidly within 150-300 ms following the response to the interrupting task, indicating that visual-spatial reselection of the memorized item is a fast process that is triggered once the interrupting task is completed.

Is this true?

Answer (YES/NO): NO